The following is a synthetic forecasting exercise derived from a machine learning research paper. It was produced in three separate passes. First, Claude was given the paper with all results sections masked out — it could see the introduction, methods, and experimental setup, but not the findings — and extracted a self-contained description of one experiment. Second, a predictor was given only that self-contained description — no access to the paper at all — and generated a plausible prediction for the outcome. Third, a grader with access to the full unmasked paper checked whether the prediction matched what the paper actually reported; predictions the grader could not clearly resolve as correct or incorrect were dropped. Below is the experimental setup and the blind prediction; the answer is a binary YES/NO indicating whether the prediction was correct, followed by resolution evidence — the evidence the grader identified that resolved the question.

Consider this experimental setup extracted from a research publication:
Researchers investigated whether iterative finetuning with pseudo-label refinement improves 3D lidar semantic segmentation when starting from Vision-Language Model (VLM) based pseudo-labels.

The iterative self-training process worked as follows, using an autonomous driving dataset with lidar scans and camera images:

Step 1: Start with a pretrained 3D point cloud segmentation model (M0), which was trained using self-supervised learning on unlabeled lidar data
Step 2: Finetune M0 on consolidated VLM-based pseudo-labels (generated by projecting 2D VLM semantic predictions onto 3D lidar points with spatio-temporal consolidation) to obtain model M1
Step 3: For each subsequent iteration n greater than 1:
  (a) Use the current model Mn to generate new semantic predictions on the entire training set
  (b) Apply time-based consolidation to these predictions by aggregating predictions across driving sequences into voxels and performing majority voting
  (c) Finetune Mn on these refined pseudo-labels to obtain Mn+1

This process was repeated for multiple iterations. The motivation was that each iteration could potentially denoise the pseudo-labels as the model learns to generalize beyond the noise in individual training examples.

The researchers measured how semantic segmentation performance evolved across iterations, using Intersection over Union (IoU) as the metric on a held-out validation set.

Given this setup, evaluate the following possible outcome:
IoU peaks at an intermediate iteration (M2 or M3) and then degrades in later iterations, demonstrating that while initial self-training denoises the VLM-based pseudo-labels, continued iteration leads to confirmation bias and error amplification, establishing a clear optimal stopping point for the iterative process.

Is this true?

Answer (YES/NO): NO